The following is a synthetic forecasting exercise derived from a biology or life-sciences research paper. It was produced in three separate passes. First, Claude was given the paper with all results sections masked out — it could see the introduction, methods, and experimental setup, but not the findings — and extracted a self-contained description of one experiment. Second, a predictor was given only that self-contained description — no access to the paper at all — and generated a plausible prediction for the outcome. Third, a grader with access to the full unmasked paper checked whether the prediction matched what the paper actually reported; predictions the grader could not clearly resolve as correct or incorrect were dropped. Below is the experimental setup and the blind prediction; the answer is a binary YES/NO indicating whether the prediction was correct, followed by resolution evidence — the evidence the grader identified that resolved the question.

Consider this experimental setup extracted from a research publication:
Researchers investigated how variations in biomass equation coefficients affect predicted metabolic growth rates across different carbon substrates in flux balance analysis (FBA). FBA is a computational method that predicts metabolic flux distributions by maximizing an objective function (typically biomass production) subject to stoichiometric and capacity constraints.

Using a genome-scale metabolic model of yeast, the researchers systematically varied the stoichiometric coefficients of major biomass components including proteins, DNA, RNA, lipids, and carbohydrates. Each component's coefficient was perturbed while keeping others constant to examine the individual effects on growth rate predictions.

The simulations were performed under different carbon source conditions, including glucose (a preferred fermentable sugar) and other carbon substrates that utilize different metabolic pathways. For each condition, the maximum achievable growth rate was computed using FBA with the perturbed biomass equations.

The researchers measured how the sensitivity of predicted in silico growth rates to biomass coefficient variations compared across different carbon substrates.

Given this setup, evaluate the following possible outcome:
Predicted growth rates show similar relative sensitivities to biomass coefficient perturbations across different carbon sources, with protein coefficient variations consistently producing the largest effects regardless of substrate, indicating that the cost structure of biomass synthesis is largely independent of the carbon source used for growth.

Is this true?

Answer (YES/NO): NO